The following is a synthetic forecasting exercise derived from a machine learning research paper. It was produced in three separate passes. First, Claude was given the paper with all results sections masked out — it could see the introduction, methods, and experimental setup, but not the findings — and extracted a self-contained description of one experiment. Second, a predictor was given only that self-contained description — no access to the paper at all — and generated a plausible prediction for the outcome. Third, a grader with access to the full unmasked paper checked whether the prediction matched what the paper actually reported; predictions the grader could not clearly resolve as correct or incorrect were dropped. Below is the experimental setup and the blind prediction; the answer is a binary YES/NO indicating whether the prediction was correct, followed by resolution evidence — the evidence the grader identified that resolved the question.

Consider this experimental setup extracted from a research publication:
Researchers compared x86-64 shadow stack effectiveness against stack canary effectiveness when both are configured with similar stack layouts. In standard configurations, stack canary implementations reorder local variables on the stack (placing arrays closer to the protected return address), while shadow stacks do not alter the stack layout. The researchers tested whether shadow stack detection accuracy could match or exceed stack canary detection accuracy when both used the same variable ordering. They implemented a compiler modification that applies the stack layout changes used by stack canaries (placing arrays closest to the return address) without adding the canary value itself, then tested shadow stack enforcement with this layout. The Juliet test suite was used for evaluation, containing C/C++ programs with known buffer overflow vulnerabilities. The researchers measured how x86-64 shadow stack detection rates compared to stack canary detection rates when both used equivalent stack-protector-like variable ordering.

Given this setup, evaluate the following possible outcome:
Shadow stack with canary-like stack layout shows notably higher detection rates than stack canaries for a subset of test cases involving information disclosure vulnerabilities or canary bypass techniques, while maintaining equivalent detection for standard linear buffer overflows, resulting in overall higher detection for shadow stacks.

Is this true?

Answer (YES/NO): NO